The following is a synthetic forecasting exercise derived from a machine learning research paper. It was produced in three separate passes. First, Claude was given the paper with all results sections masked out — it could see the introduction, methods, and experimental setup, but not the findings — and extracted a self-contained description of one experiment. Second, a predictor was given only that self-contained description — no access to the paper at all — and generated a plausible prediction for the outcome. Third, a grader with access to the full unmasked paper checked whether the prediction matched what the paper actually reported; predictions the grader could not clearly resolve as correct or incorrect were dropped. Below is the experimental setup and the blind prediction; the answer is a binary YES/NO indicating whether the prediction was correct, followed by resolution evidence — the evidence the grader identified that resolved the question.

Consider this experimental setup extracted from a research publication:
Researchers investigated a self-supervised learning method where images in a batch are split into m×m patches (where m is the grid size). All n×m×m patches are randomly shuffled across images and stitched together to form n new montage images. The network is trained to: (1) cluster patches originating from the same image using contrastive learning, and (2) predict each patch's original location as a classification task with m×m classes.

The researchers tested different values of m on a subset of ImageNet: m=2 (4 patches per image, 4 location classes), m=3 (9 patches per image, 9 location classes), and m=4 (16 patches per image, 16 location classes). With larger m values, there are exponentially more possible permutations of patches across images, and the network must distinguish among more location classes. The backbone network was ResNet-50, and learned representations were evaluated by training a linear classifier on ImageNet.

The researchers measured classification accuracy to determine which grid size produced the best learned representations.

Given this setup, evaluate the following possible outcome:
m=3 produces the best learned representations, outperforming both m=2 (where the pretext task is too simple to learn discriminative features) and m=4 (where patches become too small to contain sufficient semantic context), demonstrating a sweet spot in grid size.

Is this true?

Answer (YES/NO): NO